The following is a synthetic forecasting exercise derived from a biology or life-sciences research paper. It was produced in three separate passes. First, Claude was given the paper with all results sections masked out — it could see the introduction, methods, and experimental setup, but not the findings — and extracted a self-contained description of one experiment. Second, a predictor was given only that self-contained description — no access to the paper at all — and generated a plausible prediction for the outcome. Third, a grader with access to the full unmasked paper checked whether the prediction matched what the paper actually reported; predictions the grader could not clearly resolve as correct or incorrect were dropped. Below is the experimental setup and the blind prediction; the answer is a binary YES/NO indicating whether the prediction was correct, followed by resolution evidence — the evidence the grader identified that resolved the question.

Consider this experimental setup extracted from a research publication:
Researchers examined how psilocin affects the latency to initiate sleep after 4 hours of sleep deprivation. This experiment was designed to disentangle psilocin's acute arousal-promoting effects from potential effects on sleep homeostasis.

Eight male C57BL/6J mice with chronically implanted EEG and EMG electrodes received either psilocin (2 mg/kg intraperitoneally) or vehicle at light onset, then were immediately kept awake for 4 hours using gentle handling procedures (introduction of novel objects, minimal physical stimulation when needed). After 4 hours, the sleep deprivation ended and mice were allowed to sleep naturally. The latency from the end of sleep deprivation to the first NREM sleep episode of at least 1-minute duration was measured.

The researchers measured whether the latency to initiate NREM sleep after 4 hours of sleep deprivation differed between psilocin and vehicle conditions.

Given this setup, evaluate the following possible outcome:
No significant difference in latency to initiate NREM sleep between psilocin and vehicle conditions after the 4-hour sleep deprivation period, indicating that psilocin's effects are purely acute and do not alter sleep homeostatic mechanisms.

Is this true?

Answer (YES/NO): YES